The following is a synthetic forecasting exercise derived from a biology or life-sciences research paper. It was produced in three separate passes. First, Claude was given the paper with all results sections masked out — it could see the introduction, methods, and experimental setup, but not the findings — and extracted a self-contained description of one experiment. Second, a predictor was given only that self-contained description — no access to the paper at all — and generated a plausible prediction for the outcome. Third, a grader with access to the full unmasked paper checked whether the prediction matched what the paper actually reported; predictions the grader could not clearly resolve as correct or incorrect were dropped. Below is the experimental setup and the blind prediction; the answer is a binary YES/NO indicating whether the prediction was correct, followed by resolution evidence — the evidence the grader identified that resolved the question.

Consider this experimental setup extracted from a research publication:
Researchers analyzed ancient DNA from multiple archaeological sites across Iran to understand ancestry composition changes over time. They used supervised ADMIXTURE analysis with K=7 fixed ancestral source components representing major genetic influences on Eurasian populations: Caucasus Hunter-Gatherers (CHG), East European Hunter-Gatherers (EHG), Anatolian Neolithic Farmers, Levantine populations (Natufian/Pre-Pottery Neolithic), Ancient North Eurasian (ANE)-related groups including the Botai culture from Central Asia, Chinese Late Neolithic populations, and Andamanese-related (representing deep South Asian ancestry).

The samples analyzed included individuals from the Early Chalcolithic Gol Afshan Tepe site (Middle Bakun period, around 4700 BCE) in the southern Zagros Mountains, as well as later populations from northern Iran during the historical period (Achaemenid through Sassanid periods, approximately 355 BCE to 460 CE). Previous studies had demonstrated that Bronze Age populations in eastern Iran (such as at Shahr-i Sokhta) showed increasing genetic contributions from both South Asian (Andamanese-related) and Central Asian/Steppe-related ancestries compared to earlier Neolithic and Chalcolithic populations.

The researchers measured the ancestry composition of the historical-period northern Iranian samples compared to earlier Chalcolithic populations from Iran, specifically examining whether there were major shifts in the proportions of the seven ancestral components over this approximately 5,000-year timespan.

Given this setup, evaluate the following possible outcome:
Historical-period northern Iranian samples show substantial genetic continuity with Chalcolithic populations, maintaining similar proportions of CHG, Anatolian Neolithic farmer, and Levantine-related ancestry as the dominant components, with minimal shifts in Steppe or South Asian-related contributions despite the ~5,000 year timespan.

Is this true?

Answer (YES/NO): YES